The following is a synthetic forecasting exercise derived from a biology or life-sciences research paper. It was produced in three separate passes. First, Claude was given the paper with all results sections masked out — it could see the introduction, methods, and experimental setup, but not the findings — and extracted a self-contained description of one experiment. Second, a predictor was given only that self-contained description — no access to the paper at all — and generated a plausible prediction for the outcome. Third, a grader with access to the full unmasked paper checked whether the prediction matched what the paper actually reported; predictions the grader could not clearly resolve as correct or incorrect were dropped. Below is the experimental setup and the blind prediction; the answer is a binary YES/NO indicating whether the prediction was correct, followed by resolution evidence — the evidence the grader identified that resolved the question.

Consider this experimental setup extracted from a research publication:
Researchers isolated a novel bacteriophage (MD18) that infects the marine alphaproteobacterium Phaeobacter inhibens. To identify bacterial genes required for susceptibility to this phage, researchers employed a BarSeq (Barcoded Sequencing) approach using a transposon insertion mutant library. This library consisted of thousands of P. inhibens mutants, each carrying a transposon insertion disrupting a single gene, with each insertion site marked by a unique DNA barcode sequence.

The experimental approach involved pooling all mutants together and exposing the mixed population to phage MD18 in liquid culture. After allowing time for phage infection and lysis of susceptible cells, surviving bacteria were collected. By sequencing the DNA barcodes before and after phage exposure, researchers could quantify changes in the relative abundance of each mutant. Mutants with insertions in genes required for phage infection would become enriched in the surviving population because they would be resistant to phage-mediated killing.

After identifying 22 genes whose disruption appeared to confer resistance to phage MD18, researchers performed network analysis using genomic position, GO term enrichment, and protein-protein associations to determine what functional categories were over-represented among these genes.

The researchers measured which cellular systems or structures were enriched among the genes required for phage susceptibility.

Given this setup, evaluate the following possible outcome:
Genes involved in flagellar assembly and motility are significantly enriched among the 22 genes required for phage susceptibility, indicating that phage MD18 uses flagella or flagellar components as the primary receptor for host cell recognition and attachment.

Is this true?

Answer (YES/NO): NO